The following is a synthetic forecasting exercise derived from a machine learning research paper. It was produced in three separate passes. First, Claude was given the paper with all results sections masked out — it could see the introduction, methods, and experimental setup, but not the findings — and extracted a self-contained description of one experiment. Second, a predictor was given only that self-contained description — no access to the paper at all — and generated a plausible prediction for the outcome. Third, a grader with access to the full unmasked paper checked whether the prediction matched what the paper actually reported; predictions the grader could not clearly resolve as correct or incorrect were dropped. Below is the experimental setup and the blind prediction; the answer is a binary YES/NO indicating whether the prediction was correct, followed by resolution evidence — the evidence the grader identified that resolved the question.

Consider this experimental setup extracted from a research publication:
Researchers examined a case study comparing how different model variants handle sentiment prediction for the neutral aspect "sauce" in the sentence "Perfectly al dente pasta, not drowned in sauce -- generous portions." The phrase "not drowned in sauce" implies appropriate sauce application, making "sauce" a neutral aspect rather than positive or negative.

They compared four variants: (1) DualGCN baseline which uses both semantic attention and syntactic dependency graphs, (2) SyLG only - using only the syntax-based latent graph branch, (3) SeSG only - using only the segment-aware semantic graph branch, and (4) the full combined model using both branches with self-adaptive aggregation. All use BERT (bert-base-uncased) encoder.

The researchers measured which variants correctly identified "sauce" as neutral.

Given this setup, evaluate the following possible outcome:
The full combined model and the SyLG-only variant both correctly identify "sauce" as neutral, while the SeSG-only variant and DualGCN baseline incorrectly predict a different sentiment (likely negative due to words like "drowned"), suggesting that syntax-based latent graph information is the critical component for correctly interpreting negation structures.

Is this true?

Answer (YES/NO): NO